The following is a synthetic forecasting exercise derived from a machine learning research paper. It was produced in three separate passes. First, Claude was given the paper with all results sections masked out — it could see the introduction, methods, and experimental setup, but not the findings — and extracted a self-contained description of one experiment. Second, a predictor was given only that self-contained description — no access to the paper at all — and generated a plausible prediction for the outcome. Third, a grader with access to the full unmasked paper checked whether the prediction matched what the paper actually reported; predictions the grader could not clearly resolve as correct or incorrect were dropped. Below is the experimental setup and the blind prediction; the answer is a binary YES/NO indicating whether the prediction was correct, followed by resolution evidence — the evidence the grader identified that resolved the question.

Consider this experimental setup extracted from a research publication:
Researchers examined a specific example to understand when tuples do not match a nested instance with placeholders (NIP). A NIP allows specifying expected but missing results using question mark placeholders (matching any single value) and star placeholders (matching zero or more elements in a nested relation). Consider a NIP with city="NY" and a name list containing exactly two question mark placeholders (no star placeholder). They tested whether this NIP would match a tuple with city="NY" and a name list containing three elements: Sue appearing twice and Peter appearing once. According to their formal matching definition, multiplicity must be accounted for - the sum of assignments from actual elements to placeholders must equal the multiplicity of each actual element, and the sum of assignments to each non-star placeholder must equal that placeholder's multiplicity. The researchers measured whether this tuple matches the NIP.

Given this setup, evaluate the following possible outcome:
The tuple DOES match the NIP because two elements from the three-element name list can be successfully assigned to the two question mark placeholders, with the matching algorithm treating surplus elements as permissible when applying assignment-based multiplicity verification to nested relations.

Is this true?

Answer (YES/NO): NO